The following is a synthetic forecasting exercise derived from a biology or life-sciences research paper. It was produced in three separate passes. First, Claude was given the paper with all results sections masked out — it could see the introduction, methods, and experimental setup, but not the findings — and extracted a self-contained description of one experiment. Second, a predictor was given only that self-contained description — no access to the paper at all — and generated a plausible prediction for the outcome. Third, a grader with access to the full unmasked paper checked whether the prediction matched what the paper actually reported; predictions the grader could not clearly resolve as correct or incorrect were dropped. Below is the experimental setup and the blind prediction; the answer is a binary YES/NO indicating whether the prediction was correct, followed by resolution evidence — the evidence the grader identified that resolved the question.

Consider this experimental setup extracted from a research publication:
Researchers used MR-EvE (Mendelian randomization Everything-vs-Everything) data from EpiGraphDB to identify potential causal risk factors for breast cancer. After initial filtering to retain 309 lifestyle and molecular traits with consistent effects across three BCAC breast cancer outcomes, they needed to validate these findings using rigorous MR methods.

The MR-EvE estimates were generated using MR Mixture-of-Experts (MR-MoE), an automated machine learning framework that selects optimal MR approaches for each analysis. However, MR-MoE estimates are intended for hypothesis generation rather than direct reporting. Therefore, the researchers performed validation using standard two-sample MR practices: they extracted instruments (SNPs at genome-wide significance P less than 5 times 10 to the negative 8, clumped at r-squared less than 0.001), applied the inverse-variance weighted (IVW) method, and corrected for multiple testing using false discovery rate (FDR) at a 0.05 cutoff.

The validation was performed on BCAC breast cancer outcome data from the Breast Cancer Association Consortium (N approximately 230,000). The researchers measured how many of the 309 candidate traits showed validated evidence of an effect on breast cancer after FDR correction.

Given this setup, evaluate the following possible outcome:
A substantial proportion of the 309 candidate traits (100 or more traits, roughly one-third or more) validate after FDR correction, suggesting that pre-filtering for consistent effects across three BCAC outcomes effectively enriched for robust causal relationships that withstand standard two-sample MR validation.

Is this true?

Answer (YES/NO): YES